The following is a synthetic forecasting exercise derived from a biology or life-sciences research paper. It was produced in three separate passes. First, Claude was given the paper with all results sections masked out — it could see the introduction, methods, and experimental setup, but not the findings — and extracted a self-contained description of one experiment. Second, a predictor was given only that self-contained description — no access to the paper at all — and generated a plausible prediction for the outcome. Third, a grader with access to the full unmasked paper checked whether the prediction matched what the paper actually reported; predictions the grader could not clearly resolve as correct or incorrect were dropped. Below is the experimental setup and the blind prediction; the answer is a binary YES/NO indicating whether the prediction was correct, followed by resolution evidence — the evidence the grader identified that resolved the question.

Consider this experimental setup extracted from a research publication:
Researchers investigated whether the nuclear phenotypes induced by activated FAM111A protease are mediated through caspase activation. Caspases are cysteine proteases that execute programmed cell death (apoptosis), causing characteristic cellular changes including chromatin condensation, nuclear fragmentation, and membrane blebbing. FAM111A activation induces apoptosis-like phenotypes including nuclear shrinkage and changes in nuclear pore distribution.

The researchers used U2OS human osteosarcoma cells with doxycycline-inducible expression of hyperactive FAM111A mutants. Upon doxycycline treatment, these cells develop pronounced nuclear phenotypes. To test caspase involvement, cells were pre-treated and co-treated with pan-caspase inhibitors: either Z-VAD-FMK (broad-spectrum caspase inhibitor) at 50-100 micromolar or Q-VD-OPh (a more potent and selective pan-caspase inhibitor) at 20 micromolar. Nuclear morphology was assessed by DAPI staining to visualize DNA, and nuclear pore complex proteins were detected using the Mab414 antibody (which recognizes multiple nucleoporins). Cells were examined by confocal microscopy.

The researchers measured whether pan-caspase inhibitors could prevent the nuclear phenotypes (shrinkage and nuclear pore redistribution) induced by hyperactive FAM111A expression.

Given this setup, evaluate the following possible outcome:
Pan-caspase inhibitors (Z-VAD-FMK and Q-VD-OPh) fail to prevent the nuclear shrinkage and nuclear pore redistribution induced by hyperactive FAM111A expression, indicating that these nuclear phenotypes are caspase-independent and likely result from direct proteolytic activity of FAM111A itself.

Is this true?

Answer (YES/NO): YES